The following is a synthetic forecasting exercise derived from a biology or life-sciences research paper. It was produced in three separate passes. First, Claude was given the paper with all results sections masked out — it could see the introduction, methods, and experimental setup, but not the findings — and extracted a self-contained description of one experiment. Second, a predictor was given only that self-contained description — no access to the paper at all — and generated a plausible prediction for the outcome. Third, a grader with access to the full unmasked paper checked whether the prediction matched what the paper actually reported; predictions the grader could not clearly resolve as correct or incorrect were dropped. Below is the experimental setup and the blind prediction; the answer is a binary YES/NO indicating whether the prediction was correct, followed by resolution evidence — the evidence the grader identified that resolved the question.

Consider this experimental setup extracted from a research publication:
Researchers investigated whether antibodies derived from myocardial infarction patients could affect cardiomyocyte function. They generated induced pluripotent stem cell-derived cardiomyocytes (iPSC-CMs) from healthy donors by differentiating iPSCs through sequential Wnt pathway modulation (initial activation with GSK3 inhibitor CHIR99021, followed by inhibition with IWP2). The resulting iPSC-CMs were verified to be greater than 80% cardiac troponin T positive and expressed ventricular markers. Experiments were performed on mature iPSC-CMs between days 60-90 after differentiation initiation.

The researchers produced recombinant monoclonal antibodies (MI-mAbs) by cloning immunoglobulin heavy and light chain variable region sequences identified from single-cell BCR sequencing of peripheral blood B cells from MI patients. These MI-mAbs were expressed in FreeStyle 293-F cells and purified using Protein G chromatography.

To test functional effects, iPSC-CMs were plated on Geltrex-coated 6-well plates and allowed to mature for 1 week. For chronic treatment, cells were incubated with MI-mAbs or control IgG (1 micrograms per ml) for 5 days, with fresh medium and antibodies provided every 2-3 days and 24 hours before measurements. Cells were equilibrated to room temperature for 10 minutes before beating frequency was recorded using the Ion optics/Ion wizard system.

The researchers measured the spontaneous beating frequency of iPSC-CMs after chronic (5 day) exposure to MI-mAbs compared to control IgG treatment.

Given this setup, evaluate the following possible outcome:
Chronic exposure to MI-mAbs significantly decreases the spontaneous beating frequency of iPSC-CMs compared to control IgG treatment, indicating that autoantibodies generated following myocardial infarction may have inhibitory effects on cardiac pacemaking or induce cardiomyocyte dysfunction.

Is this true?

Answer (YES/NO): NO